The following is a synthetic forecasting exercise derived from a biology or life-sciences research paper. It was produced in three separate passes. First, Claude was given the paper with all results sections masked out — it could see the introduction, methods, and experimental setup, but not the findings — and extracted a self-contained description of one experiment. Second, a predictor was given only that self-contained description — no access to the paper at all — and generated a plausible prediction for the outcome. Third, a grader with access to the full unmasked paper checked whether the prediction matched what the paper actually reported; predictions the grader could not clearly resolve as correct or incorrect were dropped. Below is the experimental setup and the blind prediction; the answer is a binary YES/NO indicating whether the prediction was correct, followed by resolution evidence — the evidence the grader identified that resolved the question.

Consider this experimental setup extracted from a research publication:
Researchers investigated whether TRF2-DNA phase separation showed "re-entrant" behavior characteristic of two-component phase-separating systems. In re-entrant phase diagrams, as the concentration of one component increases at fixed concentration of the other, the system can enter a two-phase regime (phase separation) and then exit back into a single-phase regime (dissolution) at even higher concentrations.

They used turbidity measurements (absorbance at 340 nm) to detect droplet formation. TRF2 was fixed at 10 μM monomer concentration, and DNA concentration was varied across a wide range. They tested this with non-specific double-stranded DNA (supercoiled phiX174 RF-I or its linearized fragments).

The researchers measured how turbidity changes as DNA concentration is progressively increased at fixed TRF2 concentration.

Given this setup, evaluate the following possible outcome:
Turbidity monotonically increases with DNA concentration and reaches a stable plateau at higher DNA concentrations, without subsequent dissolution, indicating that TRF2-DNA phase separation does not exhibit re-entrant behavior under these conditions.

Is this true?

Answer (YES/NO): NO